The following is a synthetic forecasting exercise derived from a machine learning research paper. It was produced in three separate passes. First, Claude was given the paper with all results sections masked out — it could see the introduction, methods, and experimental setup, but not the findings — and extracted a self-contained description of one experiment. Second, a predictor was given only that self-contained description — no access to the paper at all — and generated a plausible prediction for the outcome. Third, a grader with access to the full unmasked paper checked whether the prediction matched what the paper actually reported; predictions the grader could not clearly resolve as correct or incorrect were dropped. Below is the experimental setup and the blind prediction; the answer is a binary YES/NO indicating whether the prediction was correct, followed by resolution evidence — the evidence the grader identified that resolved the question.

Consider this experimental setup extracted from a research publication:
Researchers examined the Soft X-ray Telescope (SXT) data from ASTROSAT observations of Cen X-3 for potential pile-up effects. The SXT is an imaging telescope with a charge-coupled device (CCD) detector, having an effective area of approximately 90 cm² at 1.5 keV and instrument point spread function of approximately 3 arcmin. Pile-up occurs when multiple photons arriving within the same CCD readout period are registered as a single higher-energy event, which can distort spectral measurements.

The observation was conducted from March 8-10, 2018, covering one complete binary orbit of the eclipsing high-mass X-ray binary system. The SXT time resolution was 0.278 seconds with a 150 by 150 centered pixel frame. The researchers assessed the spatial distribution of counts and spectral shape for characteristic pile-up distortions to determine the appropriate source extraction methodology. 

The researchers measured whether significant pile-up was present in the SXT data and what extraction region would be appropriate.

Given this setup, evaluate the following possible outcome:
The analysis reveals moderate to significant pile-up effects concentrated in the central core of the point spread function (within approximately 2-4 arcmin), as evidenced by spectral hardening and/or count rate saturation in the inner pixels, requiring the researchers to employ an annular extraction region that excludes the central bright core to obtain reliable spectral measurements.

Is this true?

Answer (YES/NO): NO